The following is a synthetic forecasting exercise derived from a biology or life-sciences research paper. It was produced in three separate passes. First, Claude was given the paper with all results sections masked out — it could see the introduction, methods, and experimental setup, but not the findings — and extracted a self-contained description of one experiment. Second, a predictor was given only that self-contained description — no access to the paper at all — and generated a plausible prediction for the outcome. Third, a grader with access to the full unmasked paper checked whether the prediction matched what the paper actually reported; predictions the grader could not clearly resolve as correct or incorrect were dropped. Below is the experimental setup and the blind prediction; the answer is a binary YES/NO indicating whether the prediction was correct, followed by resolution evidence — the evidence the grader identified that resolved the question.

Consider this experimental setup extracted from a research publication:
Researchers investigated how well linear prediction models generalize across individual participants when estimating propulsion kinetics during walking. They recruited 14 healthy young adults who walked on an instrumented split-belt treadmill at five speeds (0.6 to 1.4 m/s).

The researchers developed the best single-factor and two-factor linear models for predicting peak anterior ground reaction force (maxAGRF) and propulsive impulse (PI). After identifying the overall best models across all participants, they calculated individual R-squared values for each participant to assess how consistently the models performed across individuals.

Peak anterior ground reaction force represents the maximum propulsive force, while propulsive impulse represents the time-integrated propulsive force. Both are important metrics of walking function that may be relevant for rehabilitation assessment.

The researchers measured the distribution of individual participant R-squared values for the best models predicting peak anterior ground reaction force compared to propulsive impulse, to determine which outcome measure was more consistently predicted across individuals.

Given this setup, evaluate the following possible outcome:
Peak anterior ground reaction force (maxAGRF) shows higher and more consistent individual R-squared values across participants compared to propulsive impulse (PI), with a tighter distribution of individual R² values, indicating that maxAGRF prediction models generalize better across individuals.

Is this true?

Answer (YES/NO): YES